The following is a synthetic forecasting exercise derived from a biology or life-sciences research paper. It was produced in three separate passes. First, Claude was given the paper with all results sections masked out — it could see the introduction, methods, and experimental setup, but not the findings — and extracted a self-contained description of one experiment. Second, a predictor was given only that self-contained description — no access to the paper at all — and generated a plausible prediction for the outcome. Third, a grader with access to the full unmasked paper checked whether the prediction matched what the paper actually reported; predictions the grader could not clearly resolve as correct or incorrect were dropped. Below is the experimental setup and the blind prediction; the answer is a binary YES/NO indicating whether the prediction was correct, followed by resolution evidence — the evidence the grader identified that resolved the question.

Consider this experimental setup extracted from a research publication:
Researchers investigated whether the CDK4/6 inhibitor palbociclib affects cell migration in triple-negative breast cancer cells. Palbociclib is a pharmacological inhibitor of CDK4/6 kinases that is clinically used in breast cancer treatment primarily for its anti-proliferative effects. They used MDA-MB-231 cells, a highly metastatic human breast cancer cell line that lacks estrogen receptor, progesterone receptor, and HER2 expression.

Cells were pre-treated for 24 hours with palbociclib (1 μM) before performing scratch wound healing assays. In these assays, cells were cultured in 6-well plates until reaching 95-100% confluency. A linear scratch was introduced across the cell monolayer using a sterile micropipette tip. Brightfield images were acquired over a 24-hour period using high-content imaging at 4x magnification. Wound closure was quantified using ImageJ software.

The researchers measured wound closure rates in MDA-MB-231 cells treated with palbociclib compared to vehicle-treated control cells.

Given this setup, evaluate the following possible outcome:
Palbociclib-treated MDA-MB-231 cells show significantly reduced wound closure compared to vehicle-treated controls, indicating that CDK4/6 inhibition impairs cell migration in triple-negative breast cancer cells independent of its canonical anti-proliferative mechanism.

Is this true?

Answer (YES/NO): NO